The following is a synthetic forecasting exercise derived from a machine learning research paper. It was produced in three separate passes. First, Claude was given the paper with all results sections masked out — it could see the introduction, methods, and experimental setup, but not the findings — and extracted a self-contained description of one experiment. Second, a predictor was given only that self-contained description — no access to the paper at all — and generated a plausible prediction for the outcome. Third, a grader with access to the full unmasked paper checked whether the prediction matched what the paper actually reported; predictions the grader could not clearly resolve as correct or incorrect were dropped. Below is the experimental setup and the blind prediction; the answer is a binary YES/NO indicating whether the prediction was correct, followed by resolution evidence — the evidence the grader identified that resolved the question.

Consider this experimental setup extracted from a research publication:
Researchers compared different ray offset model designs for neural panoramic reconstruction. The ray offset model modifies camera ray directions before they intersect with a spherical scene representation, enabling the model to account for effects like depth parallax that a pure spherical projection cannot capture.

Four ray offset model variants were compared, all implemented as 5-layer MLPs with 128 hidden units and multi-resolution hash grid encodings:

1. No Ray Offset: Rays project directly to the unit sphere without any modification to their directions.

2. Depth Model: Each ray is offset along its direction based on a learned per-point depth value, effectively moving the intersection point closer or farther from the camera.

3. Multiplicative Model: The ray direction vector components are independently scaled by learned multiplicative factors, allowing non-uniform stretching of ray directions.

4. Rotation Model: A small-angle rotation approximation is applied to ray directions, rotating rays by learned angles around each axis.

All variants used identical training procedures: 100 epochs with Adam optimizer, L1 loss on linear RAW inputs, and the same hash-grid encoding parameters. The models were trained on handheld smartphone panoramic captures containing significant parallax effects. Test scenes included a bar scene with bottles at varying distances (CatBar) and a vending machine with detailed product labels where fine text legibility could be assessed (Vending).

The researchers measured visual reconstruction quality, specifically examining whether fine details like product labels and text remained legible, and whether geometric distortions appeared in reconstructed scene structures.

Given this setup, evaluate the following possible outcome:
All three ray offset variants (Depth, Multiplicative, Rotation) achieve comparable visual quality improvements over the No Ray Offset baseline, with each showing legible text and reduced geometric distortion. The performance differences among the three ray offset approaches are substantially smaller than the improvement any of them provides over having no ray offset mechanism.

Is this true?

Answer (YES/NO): NO